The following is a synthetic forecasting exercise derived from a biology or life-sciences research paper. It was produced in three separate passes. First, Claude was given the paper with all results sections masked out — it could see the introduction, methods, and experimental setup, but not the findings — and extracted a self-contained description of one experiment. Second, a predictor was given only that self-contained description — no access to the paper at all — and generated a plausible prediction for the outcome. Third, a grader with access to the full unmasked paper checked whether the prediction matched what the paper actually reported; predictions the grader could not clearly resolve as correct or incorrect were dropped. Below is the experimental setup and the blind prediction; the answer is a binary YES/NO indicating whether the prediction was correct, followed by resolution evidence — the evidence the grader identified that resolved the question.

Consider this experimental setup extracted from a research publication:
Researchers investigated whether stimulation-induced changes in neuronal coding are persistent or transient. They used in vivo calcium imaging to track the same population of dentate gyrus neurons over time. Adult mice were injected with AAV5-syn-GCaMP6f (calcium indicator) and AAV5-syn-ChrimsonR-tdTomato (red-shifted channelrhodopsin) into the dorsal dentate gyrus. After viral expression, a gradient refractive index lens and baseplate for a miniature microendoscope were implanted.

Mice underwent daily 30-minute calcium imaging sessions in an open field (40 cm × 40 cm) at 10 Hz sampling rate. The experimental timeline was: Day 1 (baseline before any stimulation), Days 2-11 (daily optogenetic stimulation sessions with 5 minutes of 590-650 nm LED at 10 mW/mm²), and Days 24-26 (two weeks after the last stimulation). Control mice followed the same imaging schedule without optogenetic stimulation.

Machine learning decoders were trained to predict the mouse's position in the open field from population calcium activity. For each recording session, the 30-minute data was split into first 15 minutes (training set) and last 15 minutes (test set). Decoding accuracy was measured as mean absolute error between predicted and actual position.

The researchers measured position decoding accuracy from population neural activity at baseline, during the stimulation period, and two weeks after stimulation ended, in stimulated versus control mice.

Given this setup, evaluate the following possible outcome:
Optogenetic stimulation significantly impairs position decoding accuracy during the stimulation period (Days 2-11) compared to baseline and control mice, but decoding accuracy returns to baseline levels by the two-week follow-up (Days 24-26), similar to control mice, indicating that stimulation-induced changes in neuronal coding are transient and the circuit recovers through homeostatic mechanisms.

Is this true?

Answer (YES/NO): NO